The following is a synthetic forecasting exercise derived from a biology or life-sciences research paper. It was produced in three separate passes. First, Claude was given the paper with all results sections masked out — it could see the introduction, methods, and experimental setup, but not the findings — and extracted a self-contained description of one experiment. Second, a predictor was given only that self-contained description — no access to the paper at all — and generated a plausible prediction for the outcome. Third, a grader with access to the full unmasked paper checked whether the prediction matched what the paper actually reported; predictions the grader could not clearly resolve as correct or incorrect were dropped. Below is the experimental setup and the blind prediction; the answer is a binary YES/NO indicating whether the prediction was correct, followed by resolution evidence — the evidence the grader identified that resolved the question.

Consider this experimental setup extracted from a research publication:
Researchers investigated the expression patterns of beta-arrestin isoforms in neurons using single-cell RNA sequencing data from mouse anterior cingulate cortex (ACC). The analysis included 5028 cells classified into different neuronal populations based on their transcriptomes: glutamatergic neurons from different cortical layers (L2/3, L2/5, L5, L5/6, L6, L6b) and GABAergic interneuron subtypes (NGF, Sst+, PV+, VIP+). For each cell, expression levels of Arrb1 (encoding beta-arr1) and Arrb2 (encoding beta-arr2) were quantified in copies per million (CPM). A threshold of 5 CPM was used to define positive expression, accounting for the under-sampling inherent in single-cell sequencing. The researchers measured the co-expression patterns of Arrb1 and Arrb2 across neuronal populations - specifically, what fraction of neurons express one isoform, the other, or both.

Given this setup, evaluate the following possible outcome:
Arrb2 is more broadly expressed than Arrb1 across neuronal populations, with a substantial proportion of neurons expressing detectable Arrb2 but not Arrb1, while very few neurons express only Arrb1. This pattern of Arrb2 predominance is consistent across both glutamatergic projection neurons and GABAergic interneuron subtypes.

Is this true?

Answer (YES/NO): NO